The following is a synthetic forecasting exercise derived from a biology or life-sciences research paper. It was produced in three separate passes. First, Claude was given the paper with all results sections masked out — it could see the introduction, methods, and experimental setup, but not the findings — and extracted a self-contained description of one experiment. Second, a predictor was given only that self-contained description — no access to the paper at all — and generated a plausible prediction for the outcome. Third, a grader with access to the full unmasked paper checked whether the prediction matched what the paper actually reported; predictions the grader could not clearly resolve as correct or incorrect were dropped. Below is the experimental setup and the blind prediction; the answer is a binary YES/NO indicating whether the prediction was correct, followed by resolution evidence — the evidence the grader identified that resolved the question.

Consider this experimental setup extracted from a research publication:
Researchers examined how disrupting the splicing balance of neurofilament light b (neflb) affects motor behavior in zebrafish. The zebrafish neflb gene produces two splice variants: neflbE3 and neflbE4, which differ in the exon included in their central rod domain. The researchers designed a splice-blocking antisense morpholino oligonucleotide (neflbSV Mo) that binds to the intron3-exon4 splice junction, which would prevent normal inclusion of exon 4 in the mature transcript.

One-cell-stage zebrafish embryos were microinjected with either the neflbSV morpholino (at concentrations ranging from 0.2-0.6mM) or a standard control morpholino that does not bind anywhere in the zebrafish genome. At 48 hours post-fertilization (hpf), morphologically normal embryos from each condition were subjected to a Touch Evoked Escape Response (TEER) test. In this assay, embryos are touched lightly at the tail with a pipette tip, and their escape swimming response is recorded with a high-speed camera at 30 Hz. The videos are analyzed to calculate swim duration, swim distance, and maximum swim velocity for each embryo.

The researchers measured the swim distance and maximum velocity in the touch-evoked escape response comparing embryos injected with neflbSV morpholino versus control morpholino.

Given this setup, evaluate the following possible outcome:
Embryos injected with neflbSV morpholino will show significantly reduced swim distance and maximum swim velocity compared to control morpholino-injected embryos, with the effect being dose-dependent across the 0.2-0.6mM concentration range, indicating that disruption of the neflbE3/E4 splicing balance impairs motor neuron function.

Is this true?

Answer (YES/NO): NO